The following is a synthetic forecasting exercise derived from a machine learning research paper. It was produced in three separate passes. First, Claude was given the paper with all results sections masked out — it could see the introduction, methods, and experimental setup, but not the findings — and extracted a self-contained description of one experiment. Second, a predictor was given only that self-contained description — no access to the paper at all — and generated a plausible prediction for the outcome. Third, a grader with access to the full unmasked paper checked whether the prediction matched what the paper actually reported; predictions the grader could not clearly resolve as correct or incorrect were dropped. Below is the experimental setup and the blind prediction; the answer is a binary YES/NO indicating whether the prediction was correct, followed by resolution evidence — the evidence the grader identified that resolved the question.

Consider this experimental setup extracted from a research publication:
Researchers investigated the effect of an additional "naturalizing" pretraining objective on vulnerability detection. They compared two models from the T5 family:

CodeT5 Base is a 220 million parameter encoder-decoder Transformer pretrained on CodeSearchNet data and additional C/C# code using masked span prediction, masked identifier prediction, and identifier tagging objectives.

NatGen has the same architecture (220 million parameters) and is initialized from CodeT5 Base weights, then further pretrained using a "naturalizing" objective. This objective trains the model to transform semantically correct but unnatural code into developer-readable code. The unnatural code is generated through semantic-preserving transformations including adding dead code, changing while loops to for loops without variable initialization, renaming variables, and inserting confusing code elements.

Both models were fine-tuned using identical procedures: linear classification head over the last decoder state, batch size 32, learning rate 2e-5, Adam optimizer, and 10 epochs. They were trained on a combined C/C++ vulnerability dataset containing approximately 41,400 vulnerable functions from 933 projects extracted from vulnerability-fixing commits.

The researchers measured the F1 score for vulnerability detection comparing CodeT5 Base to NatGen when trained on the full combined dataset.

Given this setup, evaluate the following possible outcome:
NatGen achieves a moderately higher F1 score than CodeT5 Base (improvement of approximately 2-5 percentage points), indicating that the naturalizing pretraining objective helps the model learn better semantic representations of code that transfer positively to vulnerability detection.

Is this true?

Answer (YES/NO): NO